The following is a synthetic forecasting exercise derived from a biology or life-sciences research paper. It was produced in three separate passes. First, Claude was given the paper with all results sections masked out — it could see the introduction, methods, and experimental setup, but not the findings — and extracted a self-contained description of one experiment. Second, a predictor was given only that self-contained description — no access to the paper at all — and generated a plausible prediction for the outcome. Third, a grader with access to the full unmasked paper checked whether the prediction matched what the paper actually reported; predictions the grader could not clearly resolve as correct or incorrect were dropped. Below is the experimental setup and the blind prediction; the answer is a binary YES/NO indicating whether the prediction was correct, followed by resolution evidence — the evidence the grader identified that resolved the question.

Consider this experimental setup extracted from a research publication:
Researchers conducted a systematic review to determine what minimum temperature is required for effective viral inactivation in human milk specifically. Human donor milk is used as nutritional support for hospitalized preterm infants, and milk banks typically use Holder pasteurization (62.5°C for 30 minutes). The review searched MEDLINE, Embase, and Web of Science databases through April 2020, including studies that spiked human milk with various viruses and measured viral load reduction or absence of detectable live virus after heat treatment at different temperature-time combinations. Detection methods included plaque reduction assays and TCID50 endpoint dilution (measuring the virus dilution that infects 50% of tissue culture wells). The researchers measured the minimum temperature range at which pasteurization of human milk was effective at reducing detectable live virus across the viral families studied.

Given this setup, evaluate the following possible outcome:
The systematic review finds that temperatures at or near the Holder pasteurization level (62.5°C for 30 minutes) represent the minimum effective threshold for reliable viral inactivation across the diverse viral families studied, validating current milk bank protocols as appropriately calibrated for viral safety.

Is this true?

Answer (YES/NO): NO